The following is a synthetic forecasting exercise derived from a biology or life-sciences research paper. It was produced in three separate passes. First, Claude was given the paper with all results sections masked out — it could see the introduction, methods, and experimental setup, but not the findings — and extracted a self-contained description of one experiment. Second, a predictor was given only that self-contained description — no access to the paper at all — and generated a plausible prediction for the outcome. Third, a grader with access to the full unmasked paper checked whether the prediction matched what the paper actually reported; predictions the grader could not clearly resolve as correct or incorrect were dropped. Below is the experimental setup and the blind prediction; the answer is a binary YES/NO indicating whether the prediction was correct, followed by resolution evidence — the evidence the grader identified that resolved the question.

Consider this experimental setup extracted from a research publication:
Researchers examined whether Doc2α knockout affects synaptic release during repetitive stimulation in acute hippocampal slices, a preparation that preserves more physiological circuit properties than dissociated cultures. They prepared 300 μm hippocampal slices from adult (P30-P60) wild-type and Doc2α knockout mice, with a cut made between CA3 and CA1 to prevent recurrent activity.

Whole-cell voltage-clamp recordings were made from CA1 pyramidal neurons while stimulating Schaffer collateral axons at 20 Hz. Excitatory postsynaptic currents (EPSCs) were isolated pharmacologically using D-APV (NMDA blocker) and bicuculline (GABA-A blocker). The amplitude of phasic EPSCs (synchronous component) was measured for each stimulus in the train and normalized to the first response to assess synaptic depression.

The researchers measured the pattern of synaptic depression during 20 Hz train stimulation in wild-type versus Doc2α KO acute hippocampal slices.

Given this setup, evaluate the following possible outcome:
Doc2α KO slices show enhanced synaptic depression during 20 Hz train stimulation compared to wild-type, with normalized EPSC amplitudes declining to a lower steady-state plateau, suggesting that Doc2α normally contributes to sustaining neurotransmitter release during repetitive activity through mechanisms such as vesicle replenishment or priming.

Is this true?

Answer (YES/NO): NO